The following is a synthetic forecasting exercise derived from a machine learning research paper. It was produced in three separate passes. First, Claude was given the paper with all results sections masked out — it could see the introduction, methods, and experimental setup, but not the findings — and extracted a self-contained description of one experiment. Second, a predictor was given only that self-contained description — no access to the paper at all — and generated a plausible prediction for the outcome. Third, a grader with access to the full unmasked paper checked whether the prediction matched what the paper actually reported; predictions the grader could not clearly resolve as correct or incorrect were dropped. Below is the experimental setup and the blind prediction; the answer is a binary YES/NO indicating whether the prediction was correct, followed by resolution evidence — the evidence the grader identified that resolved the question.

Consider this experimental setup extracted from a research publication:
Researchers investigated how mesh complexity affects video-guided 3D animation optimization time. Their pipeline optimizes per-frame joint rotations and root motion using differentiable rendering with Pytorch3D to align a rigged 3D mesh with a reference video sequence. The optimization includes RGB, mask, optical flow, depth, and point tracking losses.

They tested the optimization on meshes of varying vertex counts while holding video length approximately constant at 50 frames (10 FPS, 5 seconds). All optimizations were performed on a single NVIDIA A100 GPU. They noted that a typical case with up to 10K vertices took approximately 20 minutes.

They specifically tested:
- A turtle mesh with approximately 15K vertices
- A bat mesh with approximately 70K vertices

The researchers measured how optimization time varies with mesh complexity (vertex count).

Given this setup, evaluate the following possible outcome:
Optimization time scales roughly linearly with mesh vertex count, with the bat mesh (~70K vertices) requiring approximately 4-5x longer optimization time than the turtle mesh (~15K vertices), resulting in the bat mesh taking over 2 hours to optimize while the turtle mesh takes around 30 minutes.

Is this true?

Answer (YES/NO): NO